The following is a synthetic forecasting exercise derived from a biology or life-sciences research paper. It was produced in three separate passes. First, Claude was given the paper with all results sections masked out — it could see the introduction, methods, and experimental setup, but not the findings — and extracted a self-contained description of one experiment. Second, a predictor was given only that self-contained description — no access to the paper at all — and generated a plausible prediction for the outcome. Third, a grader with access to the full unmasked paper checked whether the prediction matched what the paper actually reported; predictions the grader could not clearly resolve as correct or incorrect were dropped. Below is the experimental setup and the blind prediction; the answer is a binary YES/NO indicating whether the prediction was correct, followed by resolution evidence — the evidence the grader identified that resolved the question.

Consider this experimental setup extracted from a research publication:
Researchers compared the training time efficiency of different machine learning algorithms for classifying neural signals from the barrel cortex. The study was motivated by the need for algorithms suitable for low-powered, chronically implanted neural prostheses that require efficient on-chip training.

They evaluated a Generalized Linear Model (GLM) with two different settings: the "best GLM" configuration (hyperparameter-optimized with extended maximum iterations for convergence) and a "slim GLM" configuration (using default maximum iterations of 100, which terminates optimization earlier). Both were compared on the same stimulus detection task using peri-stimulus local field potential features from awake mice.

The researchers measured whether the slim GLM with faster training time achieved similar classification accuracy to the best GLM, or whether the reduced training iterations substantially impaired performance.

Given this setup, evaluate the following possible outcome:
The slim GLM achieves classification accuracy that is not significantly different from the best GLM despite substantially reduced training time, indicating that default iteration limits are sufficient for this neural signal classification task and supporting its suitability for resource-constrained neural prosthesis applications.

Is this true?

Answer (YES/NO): YES